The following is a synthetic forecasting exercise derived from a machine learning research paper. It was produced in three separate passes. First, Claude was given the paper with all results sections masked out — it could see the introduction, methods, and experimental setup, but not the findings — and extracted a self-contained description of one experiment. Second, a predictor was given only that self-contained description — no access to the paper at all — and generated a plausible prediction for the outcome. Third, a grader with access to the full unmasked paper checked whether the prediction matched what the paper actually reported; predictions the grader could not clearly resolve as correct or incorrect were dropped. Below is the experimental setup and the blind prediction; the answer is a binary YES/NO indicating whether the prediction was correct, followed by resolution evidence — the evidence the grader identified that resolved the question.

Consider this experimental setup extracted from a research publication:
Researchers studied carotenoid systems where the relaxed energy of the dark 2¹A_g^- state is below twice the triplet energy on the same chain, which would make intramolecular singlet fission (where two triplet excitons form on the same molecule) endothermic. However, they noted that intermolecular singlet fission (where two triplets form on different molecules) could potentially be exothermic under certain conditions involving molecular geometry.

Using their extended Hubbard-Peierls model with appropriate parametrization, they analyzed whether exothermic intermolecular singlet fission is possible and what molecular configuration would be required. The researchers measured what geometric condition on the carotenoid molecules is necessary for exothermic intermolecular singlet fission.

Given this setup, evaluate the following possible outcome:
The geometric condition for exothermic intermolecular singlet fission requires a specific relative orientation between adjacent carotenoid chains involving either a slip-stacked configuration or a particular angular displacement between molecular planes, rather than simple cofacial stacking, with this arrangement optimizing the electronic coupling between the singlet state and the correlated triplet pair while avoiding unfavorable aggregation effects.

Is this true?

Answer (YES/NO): NO